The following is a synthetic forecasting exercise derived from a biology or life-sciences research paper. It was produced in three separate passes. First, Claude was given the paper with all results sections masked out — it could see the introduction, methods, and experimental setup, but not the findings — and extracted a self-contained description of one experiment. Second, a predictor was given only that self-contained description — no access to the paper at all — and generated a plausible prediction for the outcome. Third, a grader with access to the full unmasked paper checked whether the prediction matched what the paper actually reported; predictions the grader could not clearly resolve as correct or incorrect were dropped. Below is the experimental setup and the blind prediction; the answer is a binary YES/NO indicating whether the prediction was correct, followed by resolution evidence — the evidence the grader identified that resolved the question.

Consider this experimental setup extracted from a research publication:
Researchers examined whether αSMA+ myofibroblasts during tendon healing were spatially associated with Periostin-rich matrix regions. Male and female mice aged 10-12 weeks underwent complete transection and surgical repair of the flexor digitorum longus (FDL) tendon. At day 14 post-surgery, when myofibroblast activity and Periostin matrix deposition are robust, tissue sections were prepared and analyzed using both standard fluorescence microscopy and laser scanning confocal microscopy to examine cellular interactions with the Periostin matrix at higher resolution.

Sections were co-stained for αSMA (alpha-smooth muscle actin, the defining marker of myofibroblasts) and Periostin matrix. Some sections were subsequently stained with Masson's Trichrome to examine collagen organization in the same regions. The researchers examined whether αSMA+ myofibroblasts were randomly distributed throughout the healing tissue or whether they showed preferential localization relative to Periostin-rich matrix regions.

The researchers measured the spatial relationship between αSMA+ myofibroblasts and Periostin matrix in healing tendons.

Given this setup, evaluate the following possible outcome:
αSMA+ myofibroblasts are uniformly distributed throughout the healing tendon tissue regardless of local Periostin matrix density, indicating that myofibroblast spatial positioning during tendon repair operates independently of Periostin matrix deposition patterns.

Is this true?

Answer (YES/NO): NO